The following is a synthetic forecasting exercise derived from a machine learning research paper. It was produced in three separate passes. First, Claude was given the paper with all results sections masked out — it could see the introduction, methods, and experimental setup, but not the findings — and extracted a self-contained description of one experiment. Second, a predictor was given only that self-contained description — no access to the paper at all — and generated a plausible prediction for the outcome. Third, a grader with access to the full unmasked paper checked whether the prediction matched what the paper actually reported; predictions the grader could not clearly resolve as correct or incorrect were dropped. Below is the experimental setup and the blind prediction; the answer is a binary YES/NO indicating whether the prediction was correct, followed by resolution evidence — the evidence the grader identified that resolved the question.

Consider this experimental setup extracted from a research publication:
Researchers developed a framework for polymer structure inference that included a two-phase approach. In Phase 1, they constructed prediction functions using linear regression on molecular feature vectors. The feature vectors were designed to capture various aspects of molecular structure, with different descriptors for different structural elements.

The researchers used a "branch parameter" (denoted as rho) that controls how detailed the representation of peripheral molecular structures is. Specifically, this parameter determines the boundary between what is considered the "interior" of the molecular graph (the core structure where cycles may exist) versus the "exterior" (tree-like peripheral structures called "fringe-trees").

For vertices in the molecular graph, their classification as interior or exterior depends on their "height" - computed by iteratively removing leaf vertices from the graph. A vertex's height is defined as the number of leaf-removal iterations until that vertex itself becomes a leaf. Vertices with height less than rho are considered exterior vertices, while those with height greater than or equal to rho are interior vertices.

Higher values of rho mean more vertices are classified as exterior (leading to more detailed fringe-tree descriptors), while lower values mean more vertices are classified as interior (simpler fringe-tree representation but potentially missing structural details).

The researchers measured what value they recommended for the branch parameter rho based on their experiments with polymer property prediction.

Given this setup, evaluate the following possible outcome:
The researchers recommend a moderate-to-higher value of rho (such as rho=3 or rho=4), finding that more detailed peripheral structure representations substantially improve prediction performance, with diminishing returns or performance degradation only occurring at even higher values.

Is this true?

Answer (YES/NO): NO